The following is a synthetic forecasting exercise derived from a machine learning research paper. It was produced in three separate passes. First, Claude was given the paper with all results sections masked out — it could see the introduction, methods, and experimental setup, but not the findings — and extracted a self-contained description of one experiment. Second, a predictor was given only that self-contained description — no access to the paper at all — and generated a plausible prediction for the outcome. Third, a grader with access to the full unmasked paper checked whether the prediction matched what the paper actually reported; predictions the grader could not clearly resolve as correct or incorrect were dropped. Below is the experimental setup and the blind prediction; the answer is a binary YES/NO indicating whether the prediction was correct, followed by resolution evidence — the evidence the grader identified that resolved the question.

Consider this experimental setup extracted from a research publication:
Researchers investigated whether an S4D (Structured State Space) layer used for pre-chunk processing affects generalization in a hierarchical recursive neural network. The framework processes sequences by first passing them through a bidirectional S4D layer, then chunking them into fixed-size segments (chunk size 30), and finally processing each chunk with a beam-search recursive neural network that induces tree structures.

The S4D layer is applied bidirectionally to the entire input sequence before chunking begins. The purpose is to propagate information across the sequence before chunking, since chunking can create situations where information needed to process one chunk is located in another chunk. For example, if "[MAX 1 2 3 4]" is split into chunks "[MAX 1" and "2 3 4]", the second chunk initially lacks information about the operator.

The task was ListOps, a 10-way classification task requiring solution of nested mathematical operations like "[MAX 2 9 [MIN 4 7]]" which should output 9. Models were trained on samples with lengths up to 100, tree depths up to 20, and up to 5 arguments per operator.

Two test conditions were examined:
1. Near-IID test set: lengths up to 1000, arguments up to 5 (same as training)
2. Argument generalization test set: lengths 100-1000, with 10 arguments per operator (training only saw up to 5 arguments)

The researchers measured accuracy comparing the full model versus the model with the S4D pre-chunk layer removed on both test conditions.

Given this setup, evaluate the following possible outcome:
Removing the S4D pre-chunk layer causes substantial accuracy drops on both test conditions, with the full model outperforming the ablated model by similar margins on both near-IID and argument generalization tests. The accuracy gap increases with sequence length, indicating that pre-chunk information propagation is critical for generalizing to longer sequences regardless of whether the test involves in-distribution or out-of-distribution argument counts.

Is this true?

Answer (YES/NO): NO